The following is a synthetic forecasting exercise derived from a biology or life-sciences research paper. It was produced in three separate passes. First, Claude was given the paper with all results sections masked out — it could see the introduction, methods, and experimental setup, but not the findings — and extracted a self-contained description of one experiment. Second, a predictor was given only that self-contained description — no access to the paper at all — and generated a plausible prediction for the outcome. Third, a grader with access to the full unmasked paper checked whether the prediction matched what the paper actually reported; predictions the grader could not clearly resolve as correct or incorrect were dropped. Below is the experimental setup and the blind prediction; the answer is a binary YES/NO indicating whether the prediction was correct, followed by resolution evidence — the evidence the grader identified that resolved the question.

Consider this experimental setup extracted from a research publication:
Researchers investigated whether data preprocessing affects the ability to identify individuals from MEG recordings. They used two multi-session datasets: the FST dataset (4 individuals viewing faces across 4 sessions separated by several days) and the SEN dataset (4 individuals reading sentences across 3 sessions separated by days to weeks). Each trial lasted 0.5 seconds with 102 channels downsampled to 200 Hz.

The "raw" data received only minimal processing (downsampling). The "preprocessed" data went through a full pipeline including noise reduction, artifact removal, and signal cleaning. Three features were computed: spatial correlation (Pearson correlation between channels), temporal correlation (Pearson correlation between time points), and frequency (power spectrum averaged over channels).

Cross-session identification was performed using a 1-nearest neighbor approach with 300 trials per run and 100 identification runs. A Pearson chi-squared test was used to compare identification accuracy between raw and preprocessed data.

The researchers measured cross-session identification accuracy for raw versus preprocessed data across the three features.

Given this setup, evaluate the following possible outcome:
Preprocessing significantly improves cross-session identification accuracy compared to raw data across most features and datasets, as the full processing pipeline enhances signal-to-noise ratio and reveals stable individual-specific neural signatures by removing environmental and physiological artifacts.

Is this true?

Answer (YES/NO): YES